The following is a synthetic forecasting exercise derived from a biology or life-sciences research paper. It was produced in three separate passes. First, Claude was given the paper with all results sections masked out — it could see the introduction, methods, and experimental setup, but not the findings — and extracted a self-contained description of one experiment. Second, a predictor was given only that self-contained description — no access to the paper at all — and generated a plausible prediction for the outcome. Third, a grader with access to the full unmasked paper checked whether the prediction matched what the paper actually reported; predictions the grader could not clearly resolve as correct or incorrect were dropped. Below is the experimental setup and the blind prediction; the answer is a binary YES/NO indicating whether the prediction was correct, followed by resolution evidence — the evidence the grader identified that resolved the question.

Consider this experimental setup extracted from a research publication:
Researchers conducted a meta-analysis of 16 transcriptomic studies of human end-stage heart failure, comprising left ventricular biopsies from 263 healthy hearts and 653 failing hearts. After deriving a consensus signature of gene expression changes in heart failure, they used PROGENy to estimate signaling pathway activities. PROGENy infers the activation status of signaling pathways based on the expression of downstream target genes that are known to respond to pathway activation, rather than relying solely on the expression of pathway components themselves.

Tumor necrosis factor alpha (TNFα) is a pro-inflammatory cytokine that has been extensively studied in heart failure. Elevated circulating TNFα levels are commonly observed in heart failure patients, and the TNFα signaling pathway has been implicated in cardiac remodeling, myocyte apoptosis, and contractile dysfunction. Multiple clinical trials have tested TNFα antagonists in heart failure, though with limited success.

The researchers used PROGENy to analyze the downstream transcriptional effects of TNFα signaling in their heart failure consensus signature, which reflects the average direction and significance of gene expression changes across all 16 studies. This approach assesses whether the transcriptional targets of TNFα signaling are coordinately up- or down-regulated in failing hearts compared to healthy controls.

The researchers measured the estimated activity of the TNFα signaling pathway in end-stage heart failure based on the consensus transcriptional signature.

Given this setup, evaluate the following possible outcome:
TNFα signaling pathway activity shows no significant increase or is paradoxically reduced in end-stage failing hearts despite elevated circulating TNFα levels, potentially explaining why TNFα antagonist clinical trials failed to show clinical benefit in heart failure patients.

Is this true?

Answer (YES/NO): YES